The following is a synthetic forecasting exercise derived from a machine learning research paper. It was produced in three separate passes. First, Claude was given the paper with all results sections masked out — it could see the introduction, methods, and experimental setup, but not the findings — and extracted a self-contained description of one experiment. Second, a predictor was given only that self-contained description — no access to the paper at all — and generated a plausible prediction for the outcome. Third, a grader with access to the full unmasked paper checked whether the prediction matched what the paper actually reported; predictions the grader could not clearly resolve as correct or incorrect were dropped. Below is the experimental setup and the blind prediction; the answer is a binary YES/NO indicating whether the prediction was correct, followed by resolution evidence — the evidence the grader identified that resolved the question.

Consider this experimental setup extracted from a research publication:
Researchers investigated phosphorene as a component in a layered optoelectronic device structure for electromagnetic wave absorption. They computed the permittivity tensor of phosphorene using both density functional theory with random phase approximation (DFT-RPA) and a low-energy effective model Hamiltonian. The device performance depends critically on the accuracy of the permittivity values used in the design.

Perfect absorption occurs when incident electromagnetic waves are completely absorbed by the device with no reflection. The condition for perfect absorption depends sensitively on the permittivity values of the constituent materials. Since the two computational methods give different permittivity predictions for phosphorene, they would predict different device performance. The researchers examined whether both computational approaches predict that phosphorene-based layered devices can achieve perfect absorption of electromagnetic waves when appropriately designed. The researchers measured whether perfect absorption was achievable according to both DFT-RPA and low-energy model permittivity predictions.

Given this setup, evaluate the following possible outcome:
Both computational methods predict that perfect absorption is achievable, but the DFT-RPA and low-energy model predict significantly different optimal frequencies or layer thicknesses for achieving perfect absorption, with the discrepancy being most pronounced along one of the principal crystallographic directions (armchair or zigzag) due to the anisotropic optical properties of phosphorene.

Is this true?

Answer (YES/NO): NO